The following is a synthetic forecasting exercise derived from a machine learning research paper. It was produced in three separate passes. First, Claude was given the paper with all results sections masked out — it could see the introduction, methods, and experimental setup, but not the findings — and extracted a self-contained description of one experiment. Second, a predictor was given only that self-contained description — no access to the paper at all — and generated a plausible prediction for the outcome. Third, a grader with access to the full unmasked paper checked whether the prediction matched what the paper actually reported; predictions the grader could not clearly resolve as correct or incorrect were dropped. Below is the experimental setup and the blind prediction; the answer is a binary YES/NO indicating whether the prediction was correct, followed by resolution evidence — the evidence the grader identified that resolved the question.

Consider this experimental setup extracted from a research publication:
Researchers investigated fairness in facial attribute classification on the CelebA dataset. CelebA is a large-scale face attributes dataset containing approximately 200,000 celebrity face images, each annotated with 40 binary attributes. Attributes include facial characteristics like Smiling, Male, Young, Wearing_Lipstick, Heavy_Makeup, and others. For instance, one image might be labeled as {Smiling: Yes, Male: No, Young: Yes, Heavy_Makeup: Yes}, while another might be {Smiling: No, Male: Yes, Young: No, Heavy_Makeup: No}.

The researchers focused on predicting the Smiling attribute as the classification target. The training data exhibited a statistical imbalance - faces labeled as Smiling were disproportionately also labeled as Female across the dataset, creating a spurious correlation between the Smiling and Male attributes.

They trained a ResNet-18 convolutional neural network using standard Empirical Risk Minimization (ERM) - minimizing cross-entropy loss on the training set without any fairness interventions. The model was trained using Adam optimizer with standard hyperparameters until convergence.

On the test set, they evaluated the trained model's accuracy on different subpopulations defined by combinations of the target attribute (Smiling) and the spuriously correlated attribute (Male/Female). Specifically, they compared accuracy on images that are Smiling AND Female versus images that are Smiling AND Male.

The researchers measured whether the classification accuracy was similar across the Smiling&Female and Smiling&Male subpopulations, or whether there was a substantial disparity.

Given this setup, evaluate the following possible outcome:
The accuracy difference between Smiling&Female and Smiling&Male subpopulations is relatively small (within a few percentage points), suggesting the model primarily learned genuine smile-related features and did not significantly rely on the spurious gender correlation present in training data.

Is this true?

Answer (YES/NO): NO